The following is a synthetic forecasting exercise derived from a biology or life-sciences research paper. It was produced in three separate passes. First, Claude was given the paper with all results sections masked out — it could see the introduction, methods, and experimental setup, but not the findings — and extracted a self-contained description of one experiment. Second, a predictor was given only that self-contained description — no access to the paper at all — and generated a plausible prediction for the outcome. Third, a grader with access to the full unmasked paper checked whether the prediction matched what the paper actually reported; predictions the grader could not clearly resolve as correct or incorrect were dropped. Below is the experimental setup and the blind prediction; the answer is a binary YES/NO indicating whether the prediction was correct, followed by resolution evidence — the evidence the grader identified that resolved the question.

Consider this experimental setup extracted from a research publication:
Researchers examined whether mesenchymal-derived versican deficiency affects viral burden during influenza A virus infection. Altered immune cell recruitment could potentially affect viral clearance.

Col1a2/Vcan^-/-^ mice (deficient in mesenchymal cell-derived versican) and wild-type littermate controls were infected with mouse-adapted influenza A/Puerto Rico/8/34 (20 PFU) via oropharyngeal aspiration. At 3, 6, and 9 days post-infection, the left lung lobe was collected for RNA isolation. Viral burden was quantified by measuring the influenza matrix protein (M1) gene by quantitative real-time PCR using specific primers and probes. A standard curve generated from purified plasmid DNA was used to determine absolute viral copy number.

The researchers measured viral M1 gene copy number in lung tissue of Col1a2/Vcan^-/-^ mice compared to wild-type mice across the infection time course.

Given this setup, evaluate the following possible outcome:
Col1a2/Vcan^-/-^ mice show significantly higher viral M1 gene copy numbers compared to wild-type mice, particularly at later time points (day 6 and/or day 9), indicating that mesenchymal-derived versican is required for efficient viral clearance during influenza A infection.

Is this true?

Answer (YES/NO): NO